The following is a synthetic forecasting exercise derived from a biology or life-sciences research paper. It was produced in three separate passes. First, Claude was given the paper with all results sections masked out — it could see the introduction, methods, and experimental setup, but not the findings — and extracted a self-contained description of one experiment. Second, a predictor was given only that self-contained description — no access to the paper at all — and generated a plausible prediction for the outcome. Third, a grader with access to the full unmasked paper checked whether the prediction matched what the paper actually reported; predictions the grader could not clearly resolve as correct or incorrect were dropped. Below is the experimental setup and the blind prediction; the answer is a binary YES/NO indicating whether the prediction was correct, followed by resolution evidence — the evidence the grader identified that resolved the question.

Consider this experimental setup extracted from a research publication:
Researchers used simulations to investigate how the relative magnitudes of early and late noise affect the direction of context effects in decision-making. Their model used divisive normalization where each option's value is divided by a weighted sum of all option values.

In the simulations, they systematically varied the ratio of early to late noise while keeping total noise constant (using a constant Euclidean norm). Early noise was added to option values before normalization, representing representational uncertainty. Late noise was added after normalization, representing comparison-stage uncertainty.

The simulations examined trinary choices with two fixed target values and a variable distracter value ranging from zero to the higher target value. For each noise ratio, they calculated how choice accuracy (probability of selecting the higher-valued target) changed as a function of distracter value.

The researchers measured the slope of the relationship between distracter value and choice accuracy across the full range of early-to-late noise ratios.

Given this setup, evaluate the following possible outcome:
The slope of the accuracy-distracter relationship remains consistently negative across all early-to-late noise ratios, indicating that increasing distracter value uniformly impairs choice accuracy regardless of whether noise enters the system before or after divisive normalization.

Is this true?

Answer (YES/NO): NO